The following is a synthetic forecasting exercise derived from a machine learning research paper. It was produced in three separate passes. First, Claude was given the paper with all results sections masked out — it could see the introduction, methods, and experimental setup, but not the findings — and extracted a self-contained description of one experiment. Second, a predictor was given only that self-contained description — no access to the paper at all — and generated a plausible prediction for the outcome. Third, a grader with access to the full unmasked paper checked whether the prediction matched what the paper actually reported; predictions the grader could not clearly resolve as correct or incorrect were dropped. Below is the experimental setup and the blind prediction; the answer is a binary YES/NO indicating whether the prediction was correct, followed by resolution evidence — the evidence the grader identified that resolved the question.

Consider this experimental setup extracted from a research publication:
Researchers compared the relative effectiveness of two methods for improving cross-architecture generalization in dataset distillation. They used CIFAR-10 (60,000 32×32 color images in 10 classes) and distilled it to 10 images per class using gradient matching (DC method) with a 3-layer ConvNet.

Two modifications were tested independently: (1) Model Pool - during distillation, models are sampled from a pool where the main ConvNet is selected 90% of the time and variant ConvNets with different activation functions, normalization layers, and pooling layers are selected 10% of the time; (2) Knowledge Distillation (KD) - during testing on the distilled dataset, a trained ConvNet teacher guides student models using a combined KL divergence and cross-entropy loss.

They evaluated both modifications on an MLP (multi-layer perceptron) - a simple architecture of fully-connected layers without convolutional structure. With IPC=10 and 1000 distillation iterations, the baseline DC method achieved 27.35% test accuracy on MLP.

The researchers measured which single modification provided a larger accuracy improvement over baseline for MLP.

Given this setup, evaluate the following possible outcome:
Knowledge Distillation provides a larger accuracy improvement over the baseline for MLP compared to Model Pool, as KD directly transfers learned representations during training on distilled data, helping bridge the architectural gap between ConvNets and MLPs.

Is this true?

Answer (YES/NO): NO